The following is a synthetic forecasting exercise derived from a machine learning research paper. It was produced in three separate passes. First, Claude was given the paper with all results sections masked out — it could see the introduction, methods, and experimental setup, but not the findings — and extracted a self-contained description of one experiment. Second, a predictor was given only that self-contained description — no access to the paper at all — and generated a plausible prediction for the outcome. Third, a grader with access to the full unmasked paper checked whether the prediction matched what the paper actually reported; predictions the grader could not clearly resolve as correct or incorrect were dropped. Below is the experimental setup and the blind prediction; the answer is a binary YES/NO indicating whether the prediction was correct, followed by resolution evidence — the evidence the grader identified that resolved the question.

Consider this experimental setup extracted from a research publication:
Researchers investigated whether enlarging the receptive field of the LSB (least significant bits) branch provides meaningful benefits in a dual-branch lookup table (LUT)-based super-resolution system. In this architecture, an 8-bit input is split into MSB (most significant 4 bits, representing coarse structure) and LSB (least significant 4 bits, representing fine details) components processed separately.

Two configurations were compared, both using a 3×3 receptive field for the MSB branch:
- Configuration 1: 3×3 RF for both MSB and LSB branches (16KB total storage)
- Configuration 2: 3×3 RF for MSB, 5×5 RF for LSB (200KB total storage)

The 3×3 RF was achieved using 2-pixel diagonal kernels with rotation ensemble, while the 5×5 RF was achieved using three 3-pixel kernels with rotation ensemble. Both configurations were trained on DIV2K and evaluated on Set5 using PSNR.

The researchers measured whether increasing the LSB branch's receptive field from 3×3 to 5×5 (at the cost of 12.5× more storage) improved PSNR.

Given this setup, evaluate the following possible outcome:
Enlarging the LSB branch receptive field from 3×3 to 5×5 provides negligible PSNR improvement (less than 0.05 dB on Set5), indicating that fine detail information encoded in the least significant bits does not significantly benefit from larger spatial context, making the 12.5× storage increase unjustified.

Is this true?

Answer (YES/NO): YES